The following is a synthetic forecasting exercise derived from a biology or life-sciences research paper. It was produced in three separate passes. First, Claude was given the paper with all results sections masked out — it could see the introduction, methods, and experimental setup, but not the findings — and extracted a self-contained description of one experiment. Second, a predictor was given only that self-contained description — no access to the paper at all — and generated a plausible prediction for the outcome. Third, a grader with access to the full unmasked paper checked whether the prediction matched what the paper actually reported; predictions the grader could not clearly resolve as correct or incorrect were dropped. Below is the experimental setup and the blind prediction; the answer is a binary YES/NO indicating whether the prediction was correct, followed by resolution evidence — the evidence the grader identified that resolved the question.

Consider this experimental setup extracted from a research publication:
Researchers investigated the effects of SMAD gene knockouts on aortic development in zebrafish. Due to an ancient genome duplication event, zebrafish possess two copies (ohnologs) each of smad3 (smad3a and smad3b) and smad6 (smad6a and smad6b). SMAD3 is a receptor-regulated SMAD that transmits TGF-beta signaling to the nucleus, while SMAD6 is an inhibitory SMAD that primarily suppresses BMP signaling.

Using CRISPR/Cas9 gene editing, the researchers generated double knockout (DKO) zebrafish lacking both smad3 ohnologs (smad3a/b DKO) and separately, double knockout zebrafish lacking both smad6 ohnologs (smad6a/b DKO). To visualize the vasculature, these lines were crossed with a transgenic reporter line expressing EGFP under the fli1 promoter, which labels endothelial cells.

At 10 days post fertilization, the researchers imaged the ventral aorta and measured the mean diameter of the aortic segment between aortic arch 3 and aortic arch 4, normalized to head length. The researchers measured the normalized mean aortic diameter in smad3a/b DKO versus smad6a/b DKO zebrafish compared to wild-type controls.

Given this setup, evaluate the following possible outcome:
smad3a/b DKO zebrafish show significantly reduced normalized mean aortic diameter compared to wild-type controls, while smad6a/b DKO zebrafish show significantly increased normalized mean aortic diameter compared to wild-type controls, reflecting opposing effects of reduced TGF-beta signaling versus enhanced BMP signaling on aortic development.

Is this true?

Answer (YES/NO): NO